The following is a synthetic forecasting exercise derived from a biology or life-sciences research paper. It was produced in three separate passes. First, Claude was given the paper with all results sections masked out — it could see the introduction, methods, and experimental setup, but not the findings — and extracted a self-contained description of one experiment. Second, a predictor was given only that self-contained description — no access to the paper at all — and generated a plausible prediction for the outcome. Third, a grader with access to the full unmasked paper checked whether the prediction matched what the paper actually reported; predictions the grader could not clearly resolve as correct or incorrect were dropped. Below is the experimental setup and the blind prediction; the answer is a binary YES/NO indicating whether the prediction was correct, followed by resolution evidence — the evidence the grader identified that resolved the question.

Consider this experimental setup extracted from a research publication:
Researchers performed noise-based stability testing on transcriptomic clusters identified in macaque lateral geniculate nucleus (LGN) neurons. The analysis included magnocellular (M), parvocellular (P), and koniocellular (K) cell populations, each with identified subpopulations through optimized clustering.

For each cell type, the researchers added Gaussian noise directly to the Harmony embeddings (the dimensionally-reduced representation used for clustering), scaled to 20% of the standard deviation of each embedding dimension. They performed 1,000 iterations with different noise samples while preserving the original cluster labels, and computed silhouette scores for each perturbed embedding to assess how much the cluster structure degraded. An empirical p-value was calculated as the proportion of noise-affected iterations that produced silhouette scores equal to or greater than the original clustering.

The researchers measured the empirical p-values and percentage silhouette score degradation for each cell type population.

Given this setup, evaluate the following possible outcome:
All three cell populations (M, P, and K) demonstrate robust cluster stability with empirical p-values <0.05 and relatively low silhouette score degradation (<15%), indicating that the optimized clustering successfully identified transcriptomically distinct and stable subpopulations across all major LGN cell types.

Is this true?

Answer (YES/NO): YES